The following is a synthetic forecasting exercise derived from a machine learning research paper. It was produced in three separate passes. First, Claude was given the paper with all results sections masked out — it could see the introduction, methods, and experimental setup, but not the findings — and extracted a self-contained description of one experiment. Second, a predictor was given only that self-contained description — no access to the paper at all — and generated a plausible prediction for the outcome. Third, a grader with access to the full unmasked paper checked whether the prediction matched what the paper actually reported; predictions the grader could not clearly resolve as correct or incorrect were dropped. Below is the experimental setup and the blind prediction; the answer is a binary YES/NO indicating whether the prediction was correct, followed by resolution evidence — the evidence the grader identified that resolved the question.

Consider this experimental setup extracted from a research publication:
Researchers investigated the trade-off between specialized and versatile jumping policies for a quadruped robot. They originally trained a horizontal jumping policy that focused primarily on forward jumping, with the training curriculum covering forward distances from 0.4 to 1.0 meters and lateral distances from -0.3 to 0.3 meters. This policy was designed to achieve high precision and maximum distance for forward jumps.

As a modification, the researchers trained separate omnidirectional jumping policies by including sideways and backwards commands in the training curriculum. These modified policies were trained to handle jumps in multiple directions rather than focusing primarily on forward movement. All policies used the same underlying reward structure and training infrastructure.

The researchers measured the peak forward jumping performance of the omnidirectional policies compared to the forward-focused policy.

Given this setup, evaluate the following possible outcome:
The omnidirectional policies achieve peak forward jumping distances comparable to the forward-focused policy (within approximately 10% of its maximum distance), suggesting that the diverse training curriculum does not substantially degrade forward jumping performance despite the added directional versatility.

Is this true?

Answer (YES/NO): NO